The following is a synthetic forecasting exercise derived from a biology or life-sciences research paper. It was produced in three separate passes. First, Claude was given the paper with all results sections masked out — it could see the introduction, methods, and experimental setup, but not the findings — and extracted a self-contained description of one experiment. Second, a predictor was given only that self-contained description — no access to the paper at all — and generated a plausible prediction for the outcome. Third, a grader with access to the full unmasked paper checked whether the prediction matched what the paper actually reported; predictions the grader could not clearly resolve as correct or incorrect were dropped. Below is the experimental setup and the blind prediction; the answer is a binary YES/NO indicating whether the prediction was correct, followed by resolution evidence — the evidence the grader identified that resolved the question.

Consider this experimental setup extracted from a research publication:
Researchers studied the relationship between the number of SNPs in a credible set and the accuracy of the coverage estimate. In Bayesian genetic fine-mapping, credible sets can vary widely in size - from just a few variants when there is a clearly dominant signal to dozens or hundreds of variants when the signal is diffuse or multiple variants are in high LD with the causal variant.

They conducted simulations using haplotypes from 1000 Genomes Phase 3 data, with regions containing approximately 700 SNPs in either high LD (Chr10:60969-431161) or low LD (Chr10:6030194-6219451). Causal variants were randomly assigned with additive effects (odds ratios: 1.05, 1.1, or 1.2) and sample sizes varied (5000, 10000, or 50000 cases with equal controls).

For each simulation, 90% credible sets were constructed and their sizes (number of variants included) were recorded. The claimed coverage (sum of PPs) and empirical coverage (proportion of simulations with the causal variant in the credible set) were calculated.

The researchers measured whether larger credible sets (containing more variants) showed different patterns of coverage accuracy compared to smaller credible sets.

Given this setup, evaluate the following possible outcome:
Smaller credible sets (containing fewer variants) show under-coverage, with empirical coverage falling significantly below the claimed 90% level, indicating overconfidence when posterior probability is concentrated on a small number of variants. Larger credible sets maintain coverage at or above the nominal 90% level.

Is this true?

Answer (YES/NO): NO